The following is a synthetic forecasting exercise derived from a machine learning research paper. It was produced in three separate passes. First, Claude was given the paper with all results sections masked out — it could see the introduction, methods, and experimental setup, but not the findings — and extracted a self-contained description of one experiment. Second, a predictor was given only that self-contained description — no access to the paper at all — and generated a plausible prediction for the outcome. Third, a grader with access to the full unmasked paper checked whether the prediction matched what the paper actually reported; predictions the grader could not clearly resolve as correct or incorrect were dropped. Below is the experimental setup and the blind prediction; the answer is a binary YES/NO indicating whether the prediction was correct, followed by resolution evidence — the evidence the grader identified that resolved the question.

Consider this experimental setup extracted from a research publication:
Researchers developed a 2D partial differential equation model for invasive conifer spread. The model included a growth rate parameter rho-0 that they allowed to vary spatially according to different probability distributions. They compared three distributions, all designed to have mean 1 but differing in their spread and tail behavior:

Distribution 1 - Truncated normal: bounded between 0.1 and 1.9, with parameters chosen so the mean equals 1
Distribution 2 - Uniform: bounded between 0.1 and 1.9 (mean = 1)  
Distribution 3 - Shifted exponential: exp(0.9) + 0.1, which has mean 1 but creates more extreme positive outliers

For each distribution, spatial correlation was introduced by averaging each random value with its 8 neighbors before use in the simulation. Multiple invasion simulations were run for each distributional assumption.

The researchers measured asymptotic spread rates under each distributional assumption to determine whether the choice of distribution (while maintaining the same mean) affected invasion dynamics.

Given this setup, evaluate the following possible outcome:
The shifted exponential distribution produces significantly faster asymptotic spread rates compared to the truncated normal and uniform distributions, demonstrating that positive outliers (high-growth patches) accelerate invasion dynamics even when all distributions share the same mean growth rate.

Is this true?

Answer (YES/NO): NO